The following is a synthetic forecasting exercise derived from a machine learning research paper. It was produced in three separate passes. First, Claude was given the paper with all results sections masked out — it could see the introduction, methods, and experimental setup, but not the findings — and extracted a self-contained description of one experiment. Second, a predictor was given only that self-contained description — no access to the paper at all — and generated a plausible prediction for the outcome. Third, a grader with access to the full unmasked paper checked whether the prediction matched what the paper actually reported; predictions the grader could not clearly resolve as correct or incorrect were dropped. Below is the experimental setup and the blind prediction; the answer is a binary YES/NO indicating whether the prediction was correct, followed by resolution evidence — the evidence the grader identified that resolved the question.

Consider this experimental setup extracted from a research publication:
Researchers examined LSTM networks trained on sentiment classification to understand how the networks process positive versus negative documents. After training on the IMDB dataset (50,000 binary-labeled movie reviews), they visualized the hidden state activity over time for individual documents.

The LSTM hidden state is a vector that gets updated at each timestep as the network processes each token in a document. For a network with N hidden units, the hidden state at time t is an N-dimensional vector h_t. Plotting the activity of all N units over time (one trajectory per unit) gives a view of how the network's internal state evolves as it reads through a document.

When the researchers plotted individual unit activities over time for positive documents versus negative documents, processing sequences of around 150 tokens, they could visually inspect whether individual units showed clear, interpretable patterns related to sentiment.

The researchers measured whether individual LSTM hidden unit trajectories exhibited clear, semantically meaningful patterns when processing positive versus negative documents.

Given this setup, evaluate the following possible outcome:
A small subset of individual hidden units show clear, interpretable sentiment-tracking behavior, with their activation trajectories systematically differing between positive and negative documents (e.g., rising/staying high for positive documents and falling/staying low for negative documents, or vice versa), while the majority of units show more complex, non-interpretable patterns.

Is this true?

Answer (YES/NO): NO